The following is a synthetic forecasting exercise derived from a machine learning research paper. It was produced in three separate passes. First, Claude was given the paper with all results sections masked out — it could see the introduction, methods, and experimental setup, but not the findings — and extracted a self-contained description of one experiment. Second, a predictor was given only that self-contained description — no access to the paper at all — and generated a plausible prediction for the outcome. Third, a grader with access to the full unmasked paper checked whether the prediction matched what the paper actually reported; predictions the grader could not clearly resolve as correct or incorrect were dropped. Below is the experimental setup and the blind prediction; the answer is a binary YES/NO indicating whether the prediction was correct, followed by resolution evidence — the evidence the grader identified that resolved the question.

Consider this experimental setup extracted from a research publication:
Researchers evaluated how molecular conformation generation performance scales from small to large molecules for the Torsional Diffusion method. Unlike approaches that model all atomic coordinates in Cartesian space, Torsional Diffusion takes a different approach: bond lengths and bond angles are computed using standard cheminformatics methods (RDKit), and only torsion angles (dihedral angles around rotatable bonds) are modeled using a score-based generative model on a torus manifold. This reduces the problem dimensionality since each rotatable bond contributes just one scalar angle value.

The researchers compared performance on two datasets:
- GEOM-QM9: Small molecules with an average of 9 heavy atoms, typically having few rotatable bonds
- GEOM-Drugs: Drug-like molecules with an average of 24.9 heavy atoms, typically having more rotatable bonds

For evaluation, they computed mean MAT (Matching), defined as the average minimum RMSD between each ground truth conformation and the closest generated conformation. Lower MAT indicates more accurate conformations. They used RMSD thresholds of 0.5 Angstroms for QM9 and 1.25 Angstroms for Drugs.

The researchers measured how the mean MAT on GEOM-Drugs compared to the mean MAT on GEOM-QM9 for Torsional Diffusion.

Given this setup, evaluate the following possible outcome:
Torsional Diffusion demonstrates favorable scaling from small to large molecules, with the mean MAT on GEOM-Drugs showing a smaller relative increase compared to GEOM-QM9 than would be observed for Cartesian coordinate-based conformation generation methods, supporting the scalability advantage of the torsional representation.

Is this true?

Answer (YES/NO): YES